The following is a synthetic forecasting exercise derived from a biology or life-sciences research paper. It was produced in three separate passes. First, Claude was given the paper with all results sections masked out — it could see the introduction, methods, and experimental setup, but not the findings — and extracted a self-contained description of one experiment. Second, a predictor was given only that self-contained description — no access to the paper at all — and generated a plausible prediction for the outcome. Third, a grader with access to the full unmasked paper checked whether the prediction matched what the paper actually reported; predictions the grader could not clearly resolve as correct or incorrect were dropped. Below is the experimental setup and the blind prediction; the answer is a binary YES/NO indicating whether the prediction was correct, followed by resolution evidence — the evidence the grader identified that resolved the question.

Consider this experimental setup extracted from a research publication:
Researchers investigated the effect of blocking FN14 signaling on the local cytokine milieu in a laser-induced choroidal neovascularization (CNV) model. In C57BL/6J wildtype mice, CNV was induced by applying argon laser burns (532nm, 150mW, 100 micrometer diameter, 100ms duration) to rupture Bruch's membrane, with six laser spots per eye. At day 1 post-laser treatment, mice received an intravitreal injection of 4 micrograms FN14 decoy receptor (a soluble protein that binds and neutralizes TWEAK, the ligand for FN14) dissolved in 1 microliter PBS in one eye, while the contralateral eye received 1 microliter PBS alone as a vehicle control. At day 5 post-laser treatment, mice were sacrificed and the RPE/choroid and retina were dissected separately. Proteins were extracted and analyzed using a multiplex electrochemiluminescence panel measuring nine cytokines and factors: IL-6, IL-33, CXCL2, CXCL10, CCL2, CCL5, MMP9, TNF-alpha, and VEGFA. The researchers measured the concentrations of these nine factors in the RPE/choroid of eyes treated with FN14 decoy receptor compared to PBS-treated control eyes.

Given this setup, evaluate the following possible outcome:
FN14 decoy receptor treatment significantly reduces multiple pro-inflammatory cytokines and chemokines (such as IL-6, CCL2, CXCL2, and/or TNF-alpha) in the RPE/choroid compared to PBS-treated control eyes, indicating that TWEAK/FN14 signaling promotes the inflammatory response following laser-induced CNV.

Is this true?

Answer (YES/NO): NO